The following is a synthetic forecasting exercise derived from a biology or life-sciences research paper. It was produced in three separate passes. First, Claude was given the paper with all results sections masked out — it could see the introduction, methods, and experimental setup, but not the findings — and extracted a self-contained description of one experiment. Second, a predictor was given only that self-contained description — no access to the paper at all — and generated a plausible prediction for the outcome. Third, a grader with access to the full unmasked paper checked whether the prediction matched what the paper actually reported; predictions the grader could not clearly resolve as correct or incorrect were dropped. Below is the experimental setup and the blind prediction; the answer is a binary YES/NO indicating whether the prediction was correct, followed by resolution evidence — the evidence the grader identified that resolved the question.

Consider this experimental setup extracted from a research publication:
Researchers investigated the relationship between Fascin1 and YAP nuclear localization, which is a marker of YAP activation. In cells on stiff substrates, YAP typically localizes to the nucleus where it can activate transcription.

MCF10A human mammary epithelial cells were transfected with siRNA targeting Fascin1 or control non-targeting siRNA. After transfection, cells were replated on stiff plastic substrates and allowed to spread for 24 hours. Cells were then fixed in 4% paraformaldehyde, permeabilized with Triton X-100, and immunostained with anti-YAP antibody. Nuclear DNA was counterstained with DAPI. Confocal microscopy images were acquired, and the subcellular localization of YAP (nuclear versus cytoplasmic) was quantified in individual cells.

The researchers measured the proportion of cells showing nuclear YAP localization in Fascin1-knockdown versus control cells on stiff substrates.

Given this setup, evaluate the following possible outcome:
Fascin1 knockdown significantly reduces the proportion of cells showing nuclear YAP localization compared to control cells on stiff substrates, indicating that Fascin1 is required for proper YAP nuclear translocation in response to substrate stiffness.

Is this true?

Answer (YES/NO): YES